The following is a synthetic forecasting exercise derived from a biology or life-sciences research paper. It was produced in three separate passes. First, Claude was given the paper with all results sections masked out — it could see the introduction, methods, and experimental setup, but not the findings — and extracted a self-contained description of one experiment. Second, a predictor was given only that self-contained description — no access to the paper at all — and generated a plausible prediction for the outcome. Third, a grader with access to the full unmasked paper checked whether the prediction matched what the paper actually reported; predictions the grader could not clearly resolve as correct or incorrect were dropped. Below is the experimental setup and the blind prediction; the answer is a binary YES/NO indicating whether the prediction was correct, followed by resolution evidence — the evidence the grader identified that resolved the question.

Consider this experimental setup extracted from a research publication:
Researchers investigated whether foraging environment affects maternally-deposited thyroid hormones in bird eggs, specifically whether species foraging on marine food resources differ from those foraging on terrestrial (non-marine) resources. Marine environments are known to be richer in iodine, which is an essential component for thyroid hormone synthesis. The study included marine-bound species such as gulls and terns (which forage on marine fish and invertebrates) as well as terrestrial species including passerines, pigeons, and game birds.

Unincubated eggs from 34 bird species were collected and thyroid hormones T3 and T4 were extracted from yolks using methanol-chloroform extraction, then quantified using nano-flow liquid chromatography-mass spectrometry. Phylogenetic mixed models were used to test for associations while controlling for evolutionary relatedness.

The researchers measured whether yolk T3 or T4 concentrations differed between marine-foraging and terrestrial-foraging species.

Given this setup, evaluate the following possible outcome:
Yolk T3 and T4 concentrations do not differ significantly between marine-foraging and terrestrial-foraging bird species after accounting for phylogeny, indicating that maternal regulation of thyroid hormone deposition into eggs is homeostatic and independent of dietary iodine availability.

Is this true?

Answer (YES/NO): NO